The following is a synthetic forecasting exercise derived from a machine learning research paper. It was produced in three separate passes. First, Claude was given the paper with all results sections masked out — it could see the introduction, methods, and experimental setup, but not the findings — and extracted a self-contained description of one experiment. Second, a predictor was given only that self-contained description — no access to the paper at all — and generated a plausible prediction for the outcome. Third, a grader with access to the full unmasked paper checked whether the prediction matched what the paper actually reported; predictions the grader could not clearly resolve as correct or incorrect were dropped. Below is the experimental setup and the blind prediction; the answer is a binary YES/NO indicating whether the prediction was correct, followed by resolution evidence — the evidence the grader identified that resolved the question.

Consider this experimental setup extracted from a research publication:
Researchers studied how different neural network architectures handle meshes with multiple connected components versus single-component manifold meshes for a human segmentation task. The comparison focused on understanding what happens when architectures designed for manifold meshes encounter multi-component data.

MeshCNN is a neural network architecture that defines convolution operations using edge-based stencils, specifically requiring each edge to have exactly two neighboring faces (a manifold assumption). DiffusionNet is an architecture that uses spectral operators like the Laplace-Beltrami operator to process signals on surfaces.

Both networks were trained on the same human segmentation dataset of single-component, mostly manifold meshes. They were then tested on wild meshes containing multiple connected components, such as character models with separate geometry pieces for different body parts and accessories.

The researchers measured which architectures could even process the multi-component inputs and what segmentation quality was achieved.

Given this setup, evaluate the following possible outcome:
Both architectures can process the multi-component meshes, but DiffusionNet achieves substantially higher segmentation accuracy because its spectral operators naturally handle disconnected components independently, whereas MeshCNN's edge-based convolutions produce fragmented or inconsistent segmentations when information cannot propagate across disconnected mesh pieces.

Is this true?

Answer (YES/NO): NO